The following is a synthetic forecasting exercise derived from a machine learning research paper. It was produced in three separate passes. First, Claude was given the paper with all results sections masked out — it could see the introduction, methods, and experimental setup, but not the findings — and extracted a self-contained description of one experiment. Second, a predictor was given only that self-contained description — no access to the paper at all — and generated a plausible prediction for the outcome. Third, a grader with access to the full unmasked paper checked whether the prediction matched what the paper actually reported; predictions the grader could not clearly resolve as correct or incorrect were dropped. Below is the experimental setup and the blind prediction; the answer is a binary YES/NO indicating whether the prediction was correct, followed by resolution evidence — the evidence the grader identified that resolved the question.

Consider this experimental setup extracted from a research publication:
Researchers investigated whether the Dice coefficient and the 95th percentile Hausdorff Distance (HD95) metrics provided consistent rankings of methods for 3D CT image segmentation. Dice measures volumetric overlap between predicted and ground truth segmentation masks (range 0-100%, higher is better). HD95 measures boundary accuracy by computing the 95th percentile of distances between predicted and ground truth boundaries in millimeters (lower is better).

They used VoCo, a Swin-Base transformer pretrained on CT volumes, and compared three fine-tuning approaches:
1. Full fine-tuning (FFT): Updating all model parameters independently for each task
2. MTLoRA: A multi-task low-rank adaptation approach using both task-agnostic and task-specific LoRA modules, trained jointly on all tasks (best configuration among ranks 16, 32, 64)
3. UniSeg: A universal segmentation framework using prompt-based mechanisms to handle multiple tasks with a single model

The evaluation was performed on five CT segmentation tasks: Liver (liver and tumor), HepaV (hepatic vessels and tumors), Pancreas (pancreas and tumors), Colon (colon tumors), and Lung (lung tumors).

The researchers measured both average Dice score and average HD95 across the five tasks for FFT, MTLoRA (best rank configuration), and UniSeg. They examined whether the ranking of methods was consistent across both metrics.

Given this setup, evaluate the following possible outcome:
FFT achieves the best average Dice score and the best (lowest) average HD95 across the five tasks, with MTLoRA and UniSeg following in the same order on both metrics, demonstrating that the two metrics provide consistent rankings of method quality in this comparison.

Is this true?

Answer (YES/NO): NO